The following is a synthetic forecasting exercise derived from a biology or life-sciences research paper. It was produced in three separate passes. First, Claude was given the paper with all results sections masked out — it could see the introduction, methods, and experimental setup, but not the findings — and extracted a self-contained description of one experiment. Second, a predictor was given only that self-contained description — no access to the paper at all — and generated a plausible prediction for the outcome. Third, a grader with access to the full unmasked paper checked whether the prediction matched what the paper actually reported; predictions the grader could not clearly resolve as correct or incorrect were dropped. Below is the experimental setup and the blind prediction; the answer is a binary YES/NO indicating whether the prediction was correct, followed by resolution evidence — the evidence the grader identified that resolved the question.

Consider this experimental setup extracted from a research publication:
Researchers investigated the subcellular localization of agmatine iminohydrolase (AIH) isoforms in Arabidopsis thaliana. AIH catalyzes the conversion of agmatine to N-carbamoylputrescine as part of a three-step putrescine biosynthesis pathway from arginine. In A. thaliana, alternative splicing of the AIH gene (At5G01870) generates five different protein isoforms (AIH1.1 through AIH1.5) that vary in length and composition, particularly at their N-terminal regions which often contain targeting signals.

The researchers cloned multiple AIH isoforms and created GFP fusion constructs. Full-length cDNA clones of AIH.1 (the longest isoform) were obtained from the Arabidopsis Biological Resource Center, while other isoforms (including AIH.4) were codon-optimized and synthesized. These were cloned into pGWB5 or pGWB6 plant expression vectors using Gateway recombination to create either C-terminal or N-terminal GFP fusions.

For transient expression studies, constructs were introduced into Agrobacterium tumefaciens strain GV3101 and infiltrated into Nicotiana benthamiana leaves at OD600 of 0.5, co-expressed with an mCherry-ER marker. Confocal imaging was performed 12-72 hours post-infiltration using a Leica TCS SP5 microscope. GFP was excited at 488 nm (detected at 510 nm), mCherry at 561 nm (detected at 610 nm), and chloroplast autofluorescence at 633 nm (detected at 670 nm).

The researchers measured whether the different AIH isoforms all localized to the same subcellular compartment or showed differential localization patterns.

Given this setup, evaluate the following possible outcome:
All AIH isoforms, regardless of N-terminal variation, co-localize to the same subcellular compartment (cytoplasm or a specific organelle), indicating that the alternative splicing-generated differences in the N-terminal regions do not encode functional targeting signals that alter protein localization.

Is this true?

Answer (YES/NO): NO